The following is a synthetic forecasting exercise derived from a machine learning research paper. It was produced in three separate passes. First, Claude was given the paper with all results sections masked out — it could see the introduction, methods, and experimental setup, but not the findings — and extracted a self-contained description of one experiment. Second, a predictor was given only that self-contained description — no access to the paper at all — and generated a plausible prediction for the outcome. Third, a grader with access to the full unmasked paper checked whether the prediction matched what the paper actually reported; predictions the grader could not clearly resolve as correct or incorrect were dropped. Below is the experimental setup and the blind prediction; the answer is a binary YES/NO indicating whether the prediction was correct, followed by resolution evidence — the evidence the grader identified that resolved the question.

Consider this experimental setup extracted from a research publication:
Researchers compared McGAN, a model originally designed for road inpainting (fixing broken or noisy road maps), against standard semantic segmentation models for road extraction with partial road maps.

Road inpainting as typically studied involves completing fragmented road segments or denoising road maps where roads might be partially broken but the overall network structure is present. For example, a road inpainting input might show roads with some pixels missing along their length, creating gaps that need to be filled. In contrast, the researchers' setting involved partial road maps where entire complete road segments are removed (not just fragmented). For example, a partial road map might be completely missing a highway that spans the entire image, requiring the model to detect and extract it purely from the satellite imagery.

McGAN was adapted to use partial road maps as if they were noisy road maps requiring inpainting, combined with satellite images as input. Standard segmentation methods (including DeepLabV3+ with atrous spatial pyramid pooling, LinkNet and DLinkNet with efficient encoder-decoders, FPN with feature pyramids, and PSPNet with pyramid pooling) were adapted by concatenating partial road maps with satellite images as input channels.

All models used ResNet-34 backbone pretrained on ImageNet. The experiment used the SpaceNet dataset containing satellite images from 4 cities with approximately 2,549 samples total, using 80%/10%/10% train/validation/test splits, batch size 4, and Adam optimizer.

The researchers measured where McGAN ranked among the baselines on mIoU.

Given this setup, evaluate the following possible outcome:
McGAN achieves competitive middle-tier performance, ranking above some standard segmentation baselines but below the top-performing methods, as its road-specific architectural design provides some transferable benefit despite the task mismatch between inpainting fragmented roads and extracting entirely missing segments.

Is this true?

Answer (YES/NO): NO